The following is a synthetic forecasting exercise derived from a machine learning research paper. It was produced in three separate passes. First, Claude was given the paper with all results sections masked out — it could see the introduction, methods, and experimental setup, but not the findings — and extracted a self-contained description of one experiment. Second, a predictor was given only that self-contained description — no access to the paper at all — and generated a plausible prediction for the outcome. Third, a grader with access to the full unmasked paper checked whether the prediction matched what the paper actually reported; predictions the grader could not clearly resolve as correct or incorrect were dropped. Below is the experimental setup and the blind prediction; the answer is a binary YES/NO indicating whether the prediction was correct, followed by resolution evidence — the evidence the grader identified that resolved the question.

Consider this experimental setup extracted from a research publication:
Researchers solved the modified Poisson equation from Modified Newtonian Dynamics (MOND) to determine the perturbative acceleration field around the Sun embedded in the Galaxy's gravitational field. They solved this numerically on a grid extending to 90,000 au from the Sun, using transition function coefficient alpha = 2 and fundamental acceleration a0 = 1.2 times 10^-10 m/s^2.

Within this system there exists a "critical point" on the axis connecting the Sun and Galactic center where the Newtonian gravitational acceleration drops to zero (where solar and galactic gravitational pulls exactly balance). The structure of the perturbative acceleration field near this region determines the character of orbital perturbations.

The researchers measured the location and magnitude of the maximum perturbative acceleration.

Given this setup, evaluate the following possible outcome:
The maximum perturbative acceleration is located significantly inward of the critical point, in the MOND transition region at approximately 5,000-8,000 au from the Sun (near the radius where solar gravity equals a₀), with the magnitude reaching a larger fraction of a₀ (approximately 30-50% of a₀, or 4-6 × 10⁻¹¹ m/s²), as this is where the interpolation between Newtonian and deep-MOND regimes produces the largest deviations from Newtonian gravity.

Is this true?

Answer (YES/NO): NO